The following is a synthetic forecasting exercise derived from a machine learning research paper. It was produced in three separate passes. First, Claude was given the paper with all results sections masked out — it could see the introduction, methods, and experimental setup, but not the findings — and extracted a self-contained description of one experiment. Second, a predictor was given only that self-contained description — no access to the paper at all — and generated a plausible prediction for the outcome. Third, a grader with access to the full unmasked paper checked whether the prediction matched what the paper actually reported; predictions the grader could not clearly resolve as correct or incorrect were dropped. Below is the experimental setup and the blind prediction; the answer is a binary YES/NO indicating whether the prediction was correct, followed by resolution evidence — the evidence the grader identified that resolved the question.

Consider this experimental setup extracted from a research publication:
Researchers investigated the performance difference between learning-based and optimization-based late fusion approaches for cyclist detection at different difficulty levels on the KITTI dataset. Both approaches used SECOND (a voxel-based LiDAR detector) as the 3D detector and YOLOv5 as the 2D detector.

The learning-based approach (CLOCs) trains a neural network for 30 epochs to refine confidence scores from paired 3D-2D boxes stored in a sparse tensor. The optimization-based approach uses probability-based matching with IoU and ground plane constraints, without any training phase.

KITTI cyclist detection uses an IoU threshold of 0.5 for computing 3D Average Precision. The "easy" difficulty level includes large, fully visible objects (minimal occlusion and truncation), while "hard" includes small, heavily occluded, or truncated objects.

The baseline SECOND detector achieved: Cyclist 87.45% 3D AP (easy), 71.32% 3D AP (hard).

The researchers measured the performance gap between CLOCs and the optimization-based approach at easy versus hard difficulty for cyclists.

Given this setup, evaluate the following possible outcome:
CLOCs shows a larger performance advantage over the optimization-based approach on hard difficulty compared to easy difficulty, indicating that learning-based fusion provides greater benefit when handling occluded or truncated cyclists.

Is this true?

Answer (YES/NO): YES